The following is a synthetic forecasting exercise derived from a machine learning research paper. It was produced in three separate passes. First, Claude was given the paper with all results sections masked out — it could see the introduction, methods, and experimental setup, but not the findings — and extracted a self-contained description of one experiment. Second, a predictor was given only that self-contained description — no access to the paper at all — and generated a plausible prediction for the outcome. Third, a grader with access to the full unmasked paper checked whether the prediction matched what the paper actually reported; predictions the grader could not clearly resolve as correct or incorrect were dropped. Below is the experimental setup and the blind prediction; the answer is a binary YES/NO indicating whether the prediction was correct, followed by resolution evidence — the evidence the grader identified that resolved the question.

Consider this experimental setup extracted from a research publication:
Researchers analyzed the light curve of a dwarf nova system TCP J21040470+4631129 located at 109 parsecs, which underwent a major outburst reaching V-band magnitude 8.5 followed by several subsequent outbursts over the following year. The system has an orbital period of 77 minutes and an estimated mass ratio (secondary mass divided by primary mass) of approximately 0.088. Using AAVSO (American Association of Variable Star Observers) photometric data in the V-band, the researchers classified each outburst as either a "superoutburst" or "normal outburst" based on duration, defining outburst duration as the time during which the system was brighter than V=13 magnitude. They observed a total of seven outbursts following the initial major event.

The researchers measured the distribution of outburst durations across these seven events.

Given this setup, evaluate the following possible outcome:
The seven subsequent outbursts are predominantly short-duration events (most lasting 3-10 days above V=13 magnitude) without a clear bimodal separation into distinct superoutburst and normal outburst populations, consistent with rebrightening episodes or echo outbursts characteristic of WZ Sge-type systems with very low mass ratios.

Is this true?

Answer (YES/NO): NO